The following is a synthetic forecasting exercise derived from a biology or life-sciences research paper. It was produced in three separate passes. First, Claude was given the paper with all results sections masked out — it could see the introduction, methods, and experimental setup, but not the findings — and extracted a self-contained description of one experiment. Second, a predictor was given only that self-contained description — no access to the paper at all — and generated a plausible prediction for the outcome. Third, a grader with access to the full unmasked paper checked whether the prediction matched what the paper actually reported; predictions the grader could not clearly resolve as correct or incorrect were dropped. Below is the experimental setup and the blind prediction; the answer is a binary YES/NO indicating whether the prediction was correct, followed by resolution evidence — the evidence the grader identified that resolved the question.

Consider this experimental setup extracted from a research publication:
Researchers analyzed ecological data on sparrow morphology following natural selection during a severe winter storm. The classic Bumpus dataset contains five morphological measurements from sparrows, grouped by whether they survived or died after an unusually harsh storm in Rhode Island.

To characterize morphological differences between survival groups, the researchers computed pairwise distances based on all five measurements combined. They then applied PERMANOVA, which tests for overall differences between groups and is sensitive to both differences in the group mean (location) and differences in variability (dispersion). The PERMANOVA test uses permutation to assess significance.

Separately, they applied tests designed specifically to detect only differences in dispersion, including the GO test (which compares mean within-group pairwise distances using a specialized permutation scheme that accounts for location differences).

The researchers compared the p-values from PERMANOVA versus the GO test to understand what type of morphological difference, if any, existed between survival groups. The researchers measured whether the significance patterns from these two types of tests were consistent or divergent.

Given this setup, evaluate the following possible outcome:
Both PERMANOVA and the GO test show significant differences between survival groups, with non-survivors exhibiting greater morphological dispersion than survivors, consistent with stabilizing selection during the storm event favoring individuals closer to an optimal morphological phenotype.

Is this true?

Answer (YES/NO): NO